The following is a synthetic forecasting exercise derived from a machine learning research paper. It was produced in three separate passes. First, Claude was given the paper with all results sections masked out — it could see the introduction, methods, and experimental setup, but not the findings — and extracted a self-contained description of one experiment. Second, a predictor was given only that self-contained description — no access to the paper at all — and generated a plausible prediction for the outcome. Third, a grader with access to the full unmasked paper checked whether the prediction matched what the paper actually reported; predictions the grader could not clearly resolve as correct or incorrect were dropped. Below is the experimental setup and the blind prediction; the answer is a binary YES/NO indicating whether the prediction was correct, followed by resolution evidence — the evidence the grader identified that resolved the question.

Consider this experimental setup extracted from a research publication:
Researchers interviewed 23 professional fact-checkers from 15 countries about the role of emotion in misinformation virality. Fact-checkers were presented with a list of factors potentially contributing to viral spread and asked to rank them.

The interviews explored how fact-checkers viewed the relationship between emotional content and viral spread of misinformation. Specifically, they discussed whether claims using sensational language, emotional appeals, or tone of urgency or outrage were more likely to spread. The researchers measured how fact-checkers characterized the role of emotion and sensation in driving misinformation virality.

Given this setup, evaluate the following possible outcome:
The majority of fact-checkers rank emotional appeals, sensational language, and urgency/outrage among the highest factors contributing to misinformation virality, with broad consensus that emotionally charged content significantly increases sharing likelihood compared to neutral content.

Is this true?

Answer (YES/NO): YES